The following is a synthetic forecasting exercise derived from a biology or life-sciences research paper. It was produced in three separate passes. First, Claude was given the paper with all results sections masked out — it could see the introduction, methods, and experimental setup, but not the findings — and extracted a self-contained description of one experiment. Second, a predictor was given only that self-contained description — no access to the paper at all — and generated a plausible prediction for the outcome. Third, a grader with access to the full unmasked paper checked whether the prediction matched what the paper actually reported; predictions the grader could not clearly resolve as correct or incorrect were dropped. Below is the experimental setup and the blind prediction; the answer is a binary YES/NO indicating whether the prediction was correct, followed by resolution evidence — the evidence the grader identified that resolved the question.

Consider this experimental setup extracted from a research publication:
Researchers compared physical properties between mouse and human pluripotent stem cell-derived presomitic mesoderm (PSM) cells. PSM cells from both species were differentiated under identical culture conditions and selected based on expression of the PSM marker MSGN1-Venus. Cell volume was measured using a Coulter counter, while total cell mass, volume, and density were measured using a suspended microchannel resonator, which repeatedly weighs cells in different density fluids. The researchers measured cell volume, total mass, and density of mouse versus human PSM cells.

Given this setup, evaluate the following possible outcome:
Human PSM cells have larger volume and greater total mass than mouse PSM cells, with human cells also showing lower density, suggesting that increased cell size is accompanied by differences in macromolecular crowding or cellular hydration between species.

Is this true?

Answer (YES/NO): NO